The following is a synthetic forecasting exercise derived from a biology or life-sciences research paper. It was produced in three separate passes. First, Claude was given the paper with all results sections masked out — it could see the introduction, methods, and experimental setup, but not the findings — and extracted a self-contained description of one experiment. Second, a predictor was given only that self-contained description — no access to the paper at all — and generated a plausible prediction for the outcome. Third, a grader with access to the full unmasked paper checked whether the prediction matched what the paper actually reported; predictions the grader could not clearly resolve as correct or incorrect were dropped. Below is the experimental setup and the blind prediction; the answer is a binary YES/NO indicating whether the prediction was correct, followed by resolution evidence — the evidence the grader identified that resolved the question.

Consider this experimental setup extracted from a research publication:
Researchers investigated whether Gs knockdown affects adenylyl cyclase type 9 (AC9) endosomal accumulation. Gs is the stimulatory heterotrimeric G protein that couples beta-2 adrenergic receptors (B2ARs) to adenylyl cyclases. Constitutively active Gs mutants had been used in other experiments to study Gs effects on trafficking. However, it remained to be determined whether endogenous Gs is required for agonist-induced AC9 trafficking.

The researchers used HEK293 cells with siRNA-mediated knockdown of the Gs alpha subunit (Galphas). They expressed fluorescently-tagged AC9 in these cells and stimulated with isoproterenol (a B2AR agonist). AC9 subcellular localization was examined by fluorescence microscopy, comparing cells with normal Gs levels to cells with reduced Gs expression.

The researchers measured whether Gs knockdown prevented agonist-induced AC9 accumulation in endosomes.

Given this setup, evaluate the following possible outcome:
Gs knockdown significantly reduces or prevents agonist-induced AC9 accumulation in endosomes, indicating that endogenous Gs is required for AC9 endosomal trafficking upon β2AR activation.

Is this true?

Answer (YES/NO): YES